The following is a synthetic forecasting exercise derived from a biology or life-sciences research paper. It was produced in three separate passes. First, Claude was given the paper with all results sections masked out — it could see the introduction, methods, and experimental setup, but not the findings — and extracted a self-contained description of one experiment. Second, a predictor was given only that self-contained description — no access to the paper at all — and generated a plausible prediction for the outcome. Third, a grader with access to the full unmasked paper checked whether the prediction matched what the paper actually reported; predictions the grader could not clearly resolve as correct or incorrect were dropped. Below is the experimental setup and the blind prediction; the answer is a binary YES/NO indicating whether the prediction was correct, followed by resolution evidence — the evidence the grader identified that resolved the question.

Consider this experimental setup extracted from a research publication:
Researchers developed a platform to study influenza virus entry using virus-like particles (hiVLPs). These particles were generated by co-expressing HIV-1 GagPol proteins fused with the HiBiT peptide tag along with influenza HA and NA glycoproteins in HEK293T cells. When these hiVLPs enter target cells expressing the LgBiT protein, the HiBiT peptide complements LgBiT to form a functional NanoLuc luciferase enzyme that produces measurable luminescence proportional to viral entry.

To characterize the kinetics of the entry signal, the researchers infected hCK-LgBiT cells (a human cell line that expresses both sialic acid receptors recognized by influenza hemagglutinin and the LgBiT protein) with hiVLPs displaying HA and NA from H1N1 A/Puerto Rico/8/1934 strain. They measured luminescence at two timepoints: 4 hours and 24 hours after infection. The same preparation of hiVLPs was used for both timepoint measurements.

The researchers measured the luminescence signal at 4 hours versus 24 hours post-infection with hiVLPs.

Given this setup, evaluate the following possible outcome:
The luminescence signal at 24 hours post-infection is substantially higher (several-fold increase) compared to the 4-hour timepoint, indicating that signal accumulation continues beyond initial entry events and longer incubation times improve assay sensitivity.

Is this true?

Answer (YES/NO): NO